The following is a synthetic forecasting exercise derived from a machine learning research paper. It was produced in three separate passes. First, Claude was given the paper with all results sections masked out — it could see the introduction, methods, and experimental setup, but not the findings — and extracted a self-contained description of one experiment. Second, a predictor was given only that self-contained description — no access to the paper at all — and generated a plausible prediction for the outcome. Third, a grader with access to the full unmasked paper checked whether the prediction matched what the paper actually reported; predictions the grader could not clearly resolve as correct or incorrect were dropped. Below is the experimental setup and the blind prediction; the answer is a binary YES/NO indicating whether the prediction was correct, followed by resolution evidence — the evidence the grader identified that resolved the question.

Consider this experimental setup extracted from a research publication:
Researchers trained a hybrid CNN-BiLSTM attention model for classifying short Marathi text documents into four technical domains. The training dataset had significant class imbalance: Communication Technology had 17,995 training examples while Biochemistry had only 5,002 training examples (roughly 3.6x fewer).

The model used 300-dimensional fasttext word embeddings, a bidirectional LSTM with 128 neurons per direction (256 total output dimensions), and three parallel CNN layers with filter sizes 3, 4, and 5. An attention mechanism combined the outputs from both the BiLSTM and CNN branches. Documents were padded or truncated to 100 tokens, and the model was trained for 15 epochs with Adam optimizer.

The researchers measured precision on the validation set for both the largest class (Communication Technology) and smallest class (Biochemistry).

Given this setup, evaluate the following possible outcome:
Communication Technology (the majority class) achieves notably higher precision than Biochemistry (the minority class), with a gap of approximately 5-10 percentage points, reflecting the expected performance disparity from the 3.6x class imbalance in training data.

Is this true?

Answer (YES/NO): NO